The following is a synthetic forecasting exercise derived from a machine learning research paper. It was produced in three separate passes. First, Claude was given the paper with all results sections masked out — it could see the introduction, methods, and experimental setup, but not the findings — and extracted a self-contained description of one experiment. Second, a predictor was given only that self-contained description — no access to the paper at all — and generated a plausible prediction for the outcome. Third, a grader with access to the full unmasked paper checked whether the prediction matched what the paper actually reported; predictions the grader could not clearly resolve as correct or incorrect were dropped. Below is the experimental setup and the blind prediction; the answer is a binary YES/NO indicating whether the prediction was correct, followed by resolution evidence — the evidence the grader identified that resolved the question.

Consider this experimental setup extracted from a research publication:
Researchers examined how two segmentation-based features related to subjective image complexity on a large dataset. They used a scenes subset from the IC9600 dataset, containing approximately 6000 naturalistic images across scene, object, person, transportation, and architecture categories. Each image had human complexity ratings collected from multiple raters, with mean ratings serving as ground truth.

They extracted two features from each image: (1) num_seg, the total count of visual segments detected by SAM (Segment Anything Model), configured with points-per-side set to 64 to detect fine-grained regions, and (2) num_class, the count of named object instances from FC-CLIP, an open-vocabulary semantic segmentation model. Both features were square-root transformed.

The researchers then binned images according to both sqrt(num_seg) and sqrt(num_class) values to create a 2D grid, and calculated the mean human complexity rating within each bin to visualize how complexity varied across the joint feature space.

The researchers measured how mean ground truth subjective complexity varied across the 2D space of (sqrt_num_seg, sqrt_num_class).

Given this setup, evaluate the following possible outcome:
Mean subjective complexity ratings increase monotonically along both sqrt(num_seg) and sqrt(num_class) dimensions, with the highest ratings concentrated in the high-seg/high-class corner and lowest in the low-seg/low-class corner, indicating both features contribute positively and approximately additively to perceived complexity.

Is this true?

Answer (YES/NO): YES